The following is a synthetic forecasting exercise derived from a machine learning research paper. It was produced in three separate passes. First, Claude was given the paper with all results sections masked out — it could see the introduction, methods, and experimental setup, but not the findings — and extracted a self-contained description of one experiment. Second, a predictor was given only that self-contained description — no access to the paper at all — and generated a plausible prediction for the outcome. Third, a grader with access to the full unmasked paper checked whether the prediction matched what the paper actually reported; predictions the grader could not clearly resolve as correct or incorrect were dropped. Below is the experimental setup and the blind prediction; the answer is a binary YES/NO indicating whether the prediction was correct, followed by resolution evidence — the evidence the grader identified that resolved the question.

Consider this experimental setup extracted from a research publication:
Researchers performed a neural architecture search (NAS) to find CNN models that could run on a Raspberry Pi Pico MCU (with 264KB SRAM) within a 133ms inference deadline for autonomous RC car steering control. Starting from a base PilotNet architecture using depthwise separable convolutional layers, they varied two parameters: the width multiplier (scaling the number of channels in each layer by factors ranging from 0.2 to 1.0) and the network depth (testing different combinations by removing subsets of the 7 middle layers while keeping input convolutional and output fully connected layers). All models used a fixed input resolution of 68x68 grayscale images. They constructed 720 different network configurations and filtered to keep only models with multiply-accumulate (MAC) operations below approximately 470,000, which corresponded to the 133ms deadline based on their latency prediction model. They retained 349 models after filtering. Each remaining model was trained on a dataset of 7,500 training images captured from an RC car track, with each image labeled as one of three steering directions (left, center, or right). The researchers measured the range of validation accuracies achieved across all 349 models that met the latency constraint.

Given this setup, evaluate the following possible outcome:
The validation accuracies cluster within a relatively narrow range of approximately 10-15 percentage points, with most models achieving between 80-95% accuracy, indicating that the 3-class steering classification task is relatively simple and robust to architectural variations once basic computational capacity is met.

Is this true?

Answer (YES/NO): NO